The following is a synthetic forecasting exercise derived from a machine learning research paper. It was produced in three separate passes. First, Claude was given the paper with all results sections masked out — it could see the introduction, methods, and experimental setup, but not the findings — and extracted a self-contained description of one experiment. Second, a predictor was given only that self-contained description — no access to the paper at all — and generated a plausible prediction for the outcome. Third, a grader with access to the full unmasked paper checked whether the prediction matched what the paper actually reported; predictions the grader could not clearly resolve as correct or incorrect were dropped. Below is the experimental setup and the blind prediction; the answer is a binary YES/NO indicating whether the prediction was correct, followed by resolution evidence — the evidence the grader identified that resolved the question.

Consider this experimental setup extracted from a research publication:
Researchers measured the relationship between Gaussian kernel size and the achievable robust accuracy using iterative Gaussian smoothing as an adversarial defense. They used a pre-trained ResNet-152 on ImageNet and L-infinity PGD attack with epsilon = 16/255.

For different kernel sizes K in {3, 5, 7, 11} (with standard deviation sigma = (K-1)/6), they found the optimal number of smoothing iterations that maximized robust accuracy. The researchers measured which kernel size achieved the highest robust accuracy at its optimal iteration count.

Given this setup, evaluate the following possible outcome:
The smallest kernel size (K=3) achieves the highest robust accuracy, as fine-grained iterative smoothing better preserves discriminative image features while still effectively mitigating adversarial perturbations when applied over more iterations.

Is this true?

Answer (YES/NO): NO